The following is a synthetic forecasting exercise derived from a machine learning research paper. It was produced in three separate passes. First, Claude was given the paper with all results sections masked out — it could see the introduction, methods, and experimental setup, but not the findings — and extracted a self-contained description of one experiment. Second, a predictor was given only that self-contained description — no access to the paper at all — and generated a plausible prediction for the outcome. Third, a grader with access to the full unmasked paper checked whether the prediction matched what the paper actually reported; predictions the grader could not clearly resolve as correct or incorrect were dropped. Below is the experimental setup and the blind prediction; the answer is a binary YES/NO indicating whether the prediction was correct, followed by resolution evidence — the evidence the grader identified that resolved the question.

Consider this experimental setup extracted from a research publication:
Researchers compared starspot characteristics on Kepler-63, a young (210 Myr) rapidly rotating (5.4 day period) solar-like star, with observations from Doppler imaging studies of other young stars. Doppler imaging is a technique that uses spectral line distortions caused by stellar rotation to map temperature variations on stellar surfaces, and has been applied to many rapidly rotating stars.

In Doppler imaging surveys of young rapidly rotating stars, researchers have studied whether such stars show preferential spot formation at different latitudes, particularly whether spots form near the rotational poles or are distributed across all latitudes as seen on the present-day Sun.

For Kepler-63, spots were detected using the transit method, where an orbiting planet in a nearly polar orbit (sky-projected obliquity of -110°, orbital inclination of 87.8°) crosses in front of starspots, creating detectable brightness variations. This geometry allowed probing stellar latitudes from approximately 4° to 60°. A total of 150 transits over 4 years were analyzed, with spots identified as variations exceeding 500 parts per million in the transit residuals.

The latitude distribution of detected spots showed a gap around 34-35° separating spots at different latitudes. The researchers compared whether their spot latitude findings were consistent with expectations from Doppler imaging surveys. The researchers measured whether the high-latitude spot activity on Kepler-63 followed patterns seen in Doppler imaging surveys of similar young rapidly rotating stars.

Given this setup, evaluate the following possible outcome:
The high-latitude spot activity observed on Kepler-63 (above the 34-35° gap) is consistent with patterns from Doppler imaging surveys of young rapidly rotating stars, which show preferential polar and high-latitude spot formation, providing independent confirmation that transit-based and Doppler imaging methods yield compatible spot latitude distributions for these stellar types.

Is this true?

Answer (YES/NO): YES